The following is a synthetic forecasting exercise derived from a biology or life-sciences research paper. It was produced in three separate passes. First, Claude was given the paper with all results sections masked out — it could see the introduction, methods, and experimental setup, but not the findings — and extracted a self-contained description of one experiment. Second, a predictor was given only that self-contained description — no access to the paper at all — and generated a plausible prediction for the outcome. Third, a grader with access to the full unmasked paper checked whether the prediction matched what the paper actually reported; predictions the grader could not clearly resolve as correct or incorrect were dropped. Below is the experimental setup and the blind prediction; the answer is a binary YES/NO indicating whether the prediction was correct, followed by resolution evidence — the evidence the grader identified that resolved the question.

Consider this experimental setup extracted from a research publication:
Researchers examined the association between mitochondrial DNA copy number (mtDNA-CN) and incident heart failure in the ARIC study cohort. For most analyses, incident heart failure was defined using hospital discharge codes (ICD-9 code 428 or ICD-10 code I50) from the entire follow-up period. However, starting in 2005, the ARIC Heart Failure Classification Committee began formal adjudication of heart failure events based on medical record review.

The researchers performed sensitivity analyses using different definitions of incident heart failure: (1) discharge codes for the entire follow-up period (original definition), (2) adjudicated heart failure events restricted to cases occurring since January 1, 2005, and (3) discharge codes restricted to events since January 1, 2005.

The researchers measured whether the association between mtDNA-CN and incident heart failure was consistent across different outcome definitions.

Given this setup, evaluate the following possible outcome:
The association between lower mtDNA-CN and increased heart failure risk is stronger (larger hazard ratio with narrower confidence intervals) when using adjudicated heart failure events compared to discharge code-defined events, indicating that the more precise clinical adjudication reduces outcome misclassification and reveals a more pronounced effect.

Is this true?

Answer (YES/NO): NO